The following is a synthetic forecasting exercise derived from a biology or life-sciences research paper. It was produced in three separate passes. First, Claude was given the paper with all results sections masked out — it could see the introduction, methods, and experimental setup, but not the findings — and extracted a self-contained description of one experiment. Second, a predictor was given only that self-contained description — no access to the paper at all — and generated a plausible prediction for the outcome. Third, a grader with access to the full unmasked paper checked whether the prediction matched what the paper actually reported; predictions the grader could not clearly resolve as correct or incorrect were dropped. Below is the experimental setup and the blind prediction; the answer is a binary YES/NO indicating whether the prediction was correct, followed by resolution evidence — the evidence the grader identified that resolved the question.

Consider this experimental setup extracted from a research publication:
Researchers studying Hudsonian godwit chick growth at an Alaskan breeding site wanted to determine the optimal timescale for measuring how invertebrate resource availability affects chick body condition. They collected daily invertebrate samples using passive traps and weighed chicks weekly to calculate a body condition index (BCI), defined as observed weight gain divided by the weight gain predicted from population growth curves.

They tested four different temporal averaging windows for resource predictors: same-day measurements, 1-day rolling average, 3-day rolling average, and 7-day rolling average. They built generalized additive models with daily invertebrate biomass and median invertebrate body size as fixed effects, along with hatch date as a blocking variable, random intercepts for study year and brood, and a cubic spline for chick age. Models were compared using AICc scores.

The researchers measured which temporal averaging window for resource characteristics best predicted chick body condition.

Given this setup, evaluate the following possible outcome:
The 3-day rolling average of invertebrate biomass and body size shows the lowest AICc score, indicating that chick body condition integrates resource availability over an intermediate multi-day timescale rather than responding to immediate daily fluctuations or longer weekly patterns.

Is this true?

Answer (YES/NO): NO